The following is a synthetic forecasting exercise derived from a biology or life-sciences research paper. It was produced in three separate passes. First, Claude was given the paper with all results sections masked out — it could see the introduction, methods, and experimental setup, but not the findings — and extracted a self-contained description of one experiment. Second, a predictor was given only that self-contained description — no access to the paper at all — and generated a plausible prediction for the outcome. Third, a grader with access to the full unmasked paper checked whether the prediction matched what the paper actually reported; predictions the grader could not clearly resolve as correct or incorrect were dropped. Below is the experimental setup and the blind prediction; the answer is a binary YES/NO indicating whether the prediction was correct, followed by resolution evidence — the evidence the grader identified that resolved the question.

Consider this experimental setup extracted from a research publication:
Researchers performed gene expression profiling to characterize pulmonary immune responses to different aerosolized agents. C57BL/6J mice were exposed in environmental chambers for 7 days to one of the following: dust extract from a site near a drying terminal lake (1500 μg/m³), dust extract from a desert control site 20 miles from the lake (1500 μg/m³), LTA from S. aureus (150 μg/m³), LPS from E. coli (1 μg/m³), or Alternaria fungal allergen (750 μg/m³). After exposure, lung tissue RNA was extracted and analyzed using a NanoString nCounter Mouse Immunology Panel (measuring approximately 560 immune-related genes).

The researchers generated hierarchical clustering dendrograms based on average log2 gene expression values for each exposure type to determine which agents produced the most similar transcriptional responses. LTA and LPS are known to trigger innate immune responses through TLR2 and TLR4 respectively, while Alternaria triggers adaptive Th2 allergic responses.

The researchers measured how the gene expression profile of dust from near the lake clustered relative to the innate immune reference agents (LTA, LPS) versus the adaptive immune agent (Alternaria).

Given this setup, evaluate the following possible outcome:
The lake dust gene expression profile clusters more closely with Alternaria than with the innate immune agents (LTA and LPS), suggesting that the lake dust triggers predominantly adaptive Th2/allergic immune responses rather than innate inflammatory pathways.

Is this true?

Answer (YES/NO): NO